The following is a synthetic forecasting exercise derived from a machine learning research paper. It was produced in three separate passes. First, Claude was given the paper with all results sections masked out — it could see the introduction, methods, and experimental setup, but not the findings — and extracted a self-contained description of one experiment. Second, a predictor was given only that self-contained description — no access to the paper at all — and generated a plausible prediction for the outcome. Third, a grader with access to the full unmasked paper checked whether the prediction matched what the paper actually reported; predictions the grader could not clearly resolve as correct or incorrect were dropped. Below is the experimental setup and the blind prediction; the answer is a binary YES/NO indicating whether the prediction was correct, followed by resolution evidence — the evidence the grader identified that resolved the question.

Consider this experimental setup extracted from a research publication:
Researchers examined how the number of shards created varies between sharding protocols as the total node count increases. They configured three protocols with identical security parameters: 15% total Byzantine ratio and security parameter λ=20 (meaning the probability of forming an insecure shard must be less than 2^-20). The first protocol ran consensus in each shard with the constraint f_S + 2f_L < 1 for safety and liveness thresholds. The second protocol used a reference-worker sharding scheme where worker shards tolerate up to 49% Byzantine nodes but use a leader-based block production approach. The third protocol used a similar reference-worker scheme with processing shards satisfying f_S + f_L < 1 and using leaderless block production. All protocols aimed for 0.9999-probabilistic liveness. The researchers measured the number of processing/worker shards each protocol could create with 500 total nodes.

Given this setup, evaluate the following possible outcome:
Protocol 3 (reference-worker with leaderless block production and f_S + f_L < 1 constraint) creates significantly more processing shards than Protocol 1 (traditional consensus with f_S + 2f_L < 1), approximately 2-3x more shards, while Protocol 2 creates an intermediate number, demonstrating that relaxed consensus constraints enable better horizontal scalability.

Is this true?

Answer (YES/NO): YES